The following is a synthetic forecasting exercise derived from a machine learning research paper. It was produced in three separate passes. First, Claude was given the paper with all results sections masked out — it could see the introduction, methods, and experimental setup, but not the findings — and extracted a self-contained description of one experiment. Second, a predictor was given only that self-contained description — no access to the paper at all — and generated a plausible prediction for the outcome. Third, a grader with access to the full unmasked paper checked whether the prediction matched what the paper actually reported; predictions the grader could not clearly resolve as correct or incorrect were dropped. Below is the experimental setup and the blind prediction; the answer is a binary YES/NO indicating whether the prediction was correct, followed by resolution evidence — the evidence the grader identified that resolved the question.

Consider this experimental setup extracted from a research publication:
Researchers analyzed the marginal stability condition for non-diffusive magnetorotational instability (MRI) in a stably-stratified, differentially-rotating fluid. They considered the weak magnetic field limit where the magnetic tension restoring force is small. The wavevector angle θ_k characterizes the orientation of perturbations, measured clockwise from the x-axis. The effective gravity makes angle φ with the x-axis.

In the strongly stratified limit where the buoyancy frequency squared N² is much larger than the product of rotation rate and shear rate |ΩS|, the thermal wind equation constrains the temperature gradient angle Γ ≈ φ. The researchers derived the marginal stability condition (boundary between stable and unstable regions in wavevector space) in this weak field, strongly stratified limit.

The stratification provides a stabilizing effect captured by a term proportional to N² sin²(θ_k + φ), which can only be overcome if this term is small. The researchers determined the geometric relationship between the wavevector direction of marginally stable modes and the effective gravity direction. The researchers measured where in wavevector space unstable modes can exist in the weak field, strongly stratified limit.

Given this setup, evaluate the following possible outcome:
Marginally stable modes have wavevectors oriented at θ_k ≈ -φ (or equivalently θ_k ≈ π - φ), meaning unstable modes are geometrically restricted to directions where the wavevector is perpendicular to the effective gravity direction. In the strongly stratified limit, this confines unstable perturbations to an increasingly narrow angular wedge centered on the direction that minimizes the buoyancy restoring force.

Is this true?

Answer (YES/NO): NO